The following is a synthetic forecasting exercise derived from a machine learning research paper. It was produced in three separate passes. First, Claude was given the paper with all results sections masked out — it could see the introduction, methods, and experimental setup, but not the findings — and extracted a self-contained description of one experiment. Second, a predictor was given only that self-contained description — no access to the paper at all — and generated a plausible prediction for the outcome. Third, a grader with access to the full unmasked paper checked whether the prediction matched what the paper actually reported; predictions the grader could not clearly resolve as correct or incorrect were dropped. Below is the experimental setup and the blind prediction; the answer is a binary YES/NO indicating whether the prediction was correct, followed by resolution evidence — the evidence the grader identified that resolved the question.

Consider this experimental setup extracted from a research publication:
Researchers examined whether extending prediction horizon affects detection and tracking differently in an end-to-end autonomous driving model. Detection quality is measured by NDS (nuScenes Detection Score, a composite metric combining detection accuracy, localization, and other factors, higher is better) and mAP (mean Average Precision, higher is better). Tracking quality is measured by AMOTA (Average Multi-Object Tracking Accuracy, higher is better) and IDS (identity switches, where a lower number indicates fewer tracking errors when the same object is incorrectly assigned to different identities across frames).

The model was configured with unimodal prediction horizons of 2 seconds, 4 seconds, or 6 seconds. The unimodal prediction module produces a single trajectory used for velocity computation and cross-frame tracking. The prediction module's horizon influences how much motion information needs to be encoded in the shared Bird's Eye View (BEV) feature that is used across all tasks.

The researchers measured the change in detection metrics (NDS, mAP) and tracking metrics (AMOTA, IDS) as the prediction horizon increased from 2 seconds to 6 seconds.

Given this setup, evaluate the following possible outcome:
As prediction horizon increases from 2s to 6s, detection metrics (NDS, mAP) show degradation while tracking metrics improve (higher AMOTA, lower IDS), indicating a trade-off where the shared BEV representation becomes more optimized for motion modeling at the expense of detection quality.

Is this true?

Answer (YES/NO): NO